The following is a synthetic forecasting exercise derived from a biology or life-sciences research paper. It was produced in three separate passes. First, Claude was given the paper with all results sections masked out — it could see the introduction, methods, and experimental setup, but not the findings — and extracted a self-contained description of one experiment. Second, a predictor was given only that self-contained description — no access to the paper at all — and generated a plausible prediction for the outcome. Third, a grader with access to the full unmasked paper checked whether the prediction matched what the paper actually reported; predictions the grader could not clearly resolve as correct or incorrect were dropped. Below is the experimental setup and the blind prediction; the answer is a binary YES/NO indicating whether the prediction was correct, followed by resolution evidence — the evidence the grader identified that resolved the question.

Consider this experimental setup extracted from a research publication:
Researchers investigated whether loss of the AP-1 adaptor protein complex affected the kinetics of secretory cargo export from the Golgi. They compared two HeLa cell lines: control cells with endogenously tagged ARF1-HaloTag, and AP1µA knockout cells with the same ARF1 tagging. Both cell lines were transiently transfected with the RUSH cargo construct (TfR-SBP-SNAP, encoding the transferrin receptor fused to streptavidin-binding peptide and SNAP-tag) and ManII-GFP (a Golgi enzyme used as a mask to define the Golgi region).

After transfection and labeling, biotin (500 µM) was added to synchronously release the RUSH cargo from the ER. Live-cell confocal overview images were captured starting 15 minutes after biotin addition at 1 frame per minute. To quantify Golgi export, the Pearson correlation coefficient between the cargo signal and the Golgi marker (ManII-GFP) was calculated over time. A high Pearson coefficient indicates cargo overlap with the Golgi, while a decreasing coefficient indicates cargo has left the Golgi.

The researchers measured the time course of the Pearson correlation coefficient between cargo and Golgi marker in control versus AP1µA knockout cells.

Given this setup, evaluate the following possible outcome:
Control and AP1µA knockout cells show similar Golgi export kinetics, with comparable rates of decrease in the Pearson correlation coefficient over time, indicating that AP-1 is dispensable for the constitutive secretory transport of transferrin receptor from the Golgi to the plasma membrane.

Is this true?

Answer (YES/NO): NO